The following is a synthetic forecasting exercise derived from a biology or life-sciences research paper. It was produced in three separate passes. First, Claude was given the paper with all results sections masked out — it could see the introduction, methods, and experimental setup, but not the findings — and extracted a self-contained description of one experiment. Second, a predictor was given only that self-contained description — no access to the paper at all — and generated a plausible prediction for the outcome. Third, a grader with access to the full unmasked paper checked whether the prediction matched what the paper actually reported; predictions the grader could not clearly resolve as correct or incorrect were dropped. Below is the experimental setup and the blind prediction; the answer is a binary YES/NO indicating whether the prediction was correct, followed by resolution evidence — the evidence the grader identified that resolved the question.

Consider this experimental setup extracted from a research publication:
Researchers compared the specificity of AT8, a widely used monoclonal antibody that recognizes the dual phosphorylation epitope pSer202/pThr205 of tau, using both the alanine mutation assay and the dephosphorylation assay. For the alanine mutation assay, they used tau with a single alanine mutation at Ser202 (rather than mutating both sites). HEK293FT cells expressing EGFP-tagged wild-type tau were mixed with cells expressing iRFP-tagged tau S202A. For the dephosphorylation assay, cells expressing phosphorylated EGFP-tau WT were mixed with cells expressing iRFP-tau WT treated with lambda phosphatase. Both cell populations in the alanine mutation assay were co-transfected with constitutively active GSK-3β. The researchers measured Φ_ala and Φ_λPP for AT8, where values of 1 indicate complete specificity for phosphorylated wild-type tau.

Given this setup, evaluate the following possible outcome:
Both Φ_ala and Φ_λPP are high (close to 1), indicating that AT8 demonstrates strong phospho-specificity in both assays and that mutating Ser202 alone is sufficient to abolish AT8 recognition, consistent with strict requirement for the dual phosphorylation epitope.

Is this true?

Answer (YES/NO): YES